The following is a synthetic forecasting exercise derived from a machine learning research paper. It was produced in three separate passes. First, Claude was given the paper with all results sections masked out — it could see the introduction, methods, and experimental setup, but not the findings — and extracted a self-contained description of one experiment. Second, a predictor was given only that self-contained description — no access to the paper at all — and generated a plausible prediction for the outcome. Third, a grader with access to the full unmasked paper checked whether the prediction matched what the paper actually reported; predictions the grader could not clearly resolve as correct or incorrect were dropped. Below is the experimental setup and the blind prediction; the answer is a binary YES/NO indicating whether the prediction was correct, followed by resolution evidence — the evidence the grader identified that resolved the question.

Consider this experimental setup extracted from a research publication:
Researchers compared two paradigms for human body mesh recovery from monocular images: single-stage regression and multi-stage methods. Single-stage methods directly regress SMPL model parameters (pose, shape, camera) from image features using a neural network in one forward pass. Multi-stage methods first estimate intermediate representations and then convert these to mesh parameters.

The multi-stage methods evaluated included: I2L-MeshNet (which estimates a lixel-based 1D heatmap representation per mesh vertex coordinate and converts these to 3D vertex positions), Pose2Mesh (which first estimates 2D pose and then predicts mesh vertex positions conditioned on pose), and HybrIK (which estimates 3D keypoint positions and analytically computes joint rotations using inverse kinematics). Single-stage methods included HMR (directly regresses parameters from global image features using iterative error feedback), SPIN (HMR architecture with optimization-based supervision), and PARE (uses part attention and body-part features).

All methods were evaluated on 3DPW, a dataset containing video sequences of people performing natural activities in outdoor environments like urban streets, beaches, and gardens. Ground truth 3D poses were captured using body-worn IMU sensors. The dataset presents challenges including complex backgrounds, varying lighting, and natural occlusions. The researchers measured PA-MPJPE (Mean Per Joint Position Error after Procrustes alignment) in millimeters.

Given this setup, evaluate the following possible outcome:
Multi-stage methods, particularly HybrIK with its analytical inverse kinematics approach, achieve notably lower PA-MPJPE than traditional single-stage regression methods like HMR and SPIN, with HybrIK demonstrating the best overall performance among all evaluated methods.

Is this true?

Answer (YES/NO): NO